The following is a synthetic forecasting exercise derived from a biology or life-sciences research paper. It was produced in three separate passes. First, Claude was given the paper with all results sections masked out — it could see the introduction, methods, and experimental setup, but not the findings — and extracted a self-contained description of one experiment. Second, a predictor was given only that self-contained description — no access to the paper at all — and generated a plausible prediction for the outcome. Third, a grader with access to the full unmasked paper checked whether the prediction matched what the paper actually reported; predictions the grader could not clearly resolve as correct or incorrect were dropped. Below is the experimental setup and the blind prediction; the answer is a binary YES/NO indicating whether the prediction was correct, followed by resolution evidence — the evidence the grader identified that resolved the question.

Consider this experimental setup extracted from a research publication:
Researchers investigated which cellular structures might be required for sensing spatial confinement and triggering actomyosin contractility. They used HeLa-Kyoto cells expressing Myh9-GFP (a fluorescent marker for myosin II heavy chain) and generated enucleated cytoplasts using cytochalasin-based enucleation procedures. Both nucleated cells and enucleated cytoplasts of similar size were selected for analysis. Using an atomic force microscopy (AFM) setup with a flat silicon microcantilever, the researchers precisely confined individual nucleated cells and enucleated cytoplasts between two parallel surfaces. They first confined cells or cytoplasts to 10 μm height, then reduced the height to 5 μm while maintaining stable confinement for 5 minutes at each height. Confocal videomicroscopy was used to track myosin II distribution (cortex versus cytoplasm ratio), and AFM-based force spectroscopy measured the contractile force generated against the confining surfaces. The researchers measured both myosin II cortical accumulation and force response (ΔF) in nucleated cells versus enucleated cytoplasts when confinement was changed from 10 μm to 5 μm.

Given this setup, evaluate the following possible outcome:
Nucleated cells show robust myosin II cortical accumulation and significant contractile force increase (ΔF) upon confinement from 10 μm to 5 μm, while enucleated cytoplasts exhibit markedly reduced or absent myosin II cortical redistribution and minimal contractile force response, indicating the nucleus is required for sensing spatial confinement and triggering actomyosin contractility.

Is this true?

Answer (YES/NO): YES